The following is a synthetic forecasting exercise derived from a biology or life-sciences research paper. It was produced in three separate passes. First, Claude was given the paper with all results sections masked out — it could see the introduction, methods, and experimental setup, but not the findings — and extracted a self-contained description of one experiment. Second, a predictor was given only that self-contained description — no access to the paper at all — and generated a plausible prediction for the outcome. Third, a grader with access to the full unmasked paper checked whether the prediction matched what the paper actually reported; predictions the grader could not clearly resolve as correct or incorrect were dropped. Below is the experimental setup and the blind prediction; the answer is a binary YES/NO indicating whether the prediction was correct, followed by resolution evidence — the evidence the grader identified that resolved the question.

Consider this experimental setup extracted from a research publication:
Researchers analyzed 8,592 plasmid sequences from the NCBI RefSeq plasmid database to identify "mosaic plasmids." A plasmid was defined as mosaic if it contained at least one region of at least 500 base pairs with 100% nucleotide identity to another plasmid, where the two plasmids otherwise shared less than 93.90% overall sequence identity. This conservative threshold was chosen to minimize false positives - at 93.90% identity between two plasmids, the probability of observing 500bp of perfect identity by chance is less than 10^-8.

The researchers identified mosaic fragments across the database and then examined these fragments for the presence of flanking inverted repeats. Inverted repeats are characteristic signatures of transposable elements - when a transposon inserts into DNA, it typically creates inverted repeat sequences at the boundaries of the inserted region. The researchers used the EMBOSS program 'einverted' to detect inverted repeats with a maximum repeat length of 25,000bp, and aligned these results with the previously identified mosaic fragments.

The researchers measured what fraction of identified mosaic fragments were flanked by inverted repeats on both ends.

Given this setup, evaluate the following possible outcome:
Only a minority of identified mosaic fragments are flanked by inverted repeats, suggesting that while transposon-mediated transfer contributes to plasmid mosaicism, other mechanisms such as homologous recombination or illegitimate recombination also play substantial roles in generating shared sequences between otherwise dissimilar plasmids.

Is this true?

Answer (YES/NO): YES